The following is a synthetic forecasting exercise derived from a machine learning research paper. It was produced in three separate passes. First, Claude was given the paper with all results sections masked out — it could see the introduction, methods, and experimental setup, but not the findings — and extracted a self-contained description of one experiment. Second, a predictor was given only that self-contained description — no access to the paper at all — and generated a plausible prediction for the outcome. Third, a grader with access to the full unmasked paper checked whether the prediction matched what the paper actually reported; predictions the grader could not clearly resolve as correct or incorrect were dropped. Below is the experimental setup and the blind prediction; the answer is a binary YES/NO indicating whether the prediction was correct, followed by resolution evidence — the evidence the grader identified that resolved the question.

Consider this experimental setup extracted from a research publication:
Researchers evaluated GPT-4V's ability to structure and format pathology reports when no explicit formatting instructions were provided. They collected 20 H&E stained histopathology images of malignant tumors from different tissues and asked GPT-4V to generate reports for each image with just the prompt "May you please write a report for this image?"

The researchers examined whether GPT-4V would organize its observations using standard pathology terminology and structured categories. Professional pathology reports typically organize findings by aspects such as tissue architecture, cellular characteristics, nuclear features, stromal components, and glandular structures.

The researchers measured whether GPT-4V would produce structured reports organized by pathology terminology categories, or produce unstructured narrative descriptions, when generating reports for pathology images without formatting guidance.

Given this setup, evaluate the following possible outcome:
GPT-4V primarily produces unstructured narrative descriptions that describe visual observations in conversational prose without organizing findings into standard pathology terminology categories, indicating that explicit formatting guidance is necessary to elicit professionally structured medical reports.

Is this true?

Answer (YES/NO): NO